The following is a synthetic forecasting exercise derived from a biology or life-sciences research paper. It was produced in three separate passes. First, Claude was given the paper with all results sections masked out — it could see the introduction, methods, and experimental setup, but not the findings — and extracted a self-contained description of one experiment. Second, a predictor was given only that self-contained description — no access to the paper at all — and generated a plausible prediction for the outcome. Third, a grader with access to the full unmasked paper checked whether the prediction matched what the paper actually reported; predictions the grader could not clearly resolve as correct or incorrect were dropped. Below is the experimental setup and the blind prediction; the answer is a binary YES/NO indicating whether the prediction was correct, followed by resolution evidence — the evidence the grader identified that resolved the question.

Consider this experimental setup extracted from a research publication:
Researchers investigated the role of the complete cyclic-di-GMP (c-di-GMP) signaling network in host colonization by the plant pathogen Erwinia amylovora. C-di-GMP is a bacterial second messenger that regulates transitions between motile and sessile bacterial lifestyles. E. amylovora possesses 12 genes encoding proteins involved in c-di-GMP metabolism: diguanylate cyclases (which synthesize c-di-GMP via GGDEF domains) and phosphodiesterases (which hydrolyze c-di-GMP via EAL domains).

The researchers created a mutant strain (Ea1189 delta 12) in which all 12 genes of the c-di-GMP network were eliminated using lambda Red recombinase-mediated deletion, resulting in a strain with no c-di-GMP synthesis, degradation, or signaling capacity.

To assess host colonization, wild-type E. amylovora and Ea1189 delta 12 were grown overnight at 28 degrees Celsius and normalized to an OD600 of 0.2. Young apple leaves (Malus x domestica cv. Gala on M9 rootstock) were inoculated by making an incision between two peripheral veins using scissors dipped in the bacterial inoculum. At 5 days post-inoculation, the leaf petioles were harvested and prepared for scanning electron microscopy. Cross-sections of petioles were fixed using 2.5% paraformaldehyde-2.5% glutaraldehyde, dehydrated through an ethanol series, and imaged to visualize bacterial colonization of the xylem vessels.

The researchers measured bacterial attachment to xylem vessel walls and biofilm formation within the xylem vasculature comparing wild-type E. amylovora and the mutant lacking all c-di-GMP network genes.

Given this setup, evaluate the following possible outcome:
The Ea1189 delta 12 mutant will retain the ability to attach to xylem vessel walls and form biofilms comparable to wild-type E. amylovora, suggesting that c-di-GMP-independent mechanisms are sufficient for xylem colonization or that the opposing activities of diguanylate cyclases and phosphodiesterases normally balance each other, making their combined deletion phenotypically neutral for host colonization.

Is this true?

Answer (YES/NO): NO